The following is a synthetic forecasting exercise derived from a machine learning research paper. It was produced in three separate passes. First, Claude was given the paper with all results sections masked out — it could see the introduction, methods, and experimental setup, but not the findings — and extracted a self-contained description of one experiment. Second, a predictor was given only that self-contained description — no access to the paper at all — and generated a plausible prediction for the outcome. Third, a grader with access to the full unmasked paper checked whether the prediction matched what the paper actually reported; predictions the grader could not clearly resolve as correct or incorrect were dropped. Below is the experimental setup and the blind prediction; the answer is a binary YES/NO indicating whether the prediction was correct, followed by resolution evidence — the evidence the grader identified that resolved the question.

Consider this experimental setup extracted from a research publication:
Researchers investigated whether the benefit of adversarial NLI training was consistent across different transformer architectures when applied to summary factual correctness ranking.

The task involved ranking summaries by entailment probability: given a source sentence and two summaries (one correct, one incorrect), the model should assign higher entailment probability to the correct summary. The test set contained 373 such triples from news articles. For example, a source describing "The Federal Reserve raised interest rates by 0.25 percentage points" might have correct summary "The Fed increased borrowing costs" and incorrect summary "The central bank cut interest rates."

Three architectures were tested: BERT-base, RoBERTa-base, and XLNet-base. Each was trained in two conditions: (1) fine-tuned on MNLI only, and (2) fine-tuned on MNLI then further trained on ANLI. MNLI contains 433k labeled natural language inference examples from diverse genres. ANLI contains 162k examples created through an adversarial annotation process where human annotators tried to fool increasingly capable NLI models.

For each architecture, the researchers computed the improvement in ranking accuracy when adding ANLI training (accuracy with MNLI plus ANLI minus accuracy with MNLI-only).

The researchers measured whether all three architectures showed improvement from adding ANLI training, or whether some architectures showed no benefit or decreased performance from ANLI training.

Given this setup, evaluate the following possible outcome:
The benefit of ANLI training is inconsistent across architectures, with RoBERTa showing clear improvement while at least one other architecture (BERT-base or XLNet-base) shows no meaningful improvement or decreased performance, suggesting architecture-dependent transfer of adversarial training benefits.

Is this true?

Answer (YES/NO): NO